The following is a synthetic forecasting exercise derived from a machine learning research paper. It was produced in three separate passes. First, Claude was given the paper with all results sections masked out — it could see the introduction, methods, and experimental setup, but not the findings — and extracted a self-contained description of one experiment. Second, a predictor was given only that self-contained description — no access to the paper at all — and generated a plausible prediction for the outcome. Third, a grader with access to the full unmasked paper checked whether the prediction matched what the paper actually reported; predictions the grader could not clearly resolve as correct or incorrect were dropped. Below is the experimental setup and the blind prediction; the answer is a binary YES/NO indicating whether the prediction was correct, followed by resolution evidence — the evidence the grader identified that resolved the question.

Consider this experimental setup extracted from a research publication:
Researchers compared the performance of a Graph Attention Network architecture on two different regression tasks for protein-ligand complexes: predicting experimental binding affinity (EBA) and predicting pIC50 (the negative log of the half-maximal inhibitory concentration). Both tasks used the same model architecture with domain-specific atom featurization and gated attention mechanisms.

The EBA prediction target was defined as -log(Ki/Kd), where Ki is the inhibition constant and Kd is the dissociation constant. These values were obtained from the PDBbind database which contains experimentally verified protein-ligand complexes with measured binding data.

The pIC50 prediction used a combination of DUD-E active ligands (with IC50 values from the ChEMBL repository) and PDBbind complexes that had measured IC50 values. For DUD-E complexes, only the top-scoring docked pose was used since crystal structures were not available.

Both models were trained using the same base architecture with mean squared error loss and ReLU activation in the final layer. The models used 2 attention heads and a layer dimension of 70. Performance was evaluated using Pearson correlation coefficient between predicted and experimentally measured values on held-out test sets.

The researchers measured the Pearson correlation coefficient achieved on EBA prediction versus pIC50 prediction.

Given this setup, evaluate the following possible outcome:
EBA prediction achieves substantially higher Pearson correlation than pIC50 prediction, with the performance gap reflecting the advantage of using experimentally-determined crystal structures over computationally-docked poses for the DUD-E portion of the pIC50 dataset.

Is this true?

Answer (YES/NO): NO